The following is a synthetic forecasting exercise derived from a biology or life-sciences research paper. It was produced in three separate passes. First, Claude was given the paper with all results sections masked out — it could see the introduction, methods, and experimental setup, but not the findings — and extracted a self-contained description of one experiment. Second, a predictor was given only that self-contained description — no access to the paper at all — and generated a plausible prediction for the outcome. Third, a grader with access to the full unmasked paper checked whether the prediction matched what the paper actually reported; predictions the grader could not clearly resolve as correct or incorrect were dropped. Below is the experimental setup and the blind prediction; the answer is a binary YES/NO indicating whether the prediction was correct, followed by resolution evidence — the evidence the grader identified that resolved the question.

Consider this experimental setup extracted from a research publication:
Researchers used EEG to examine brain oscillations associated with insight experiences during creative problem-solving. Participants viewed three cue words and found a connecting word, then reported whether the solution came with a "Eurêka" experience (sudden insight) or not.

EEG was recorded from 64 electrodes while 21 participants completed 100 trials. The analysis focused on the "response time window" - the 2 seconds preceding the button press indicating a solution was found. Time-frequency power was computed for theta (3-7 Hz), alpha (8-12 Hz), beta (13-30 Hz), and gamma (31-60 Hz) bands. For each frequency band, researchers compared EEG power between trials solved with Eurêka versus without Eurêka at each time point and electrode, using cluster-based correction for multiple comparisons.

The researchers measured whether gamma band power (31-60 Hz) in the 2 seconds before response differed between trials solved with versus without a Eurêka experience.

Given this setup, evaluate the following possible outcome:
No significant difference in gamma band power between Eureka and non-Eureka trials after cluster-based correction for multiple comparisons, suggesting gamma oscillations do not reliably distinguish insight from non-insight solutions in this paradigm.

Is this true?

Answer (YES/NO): NO